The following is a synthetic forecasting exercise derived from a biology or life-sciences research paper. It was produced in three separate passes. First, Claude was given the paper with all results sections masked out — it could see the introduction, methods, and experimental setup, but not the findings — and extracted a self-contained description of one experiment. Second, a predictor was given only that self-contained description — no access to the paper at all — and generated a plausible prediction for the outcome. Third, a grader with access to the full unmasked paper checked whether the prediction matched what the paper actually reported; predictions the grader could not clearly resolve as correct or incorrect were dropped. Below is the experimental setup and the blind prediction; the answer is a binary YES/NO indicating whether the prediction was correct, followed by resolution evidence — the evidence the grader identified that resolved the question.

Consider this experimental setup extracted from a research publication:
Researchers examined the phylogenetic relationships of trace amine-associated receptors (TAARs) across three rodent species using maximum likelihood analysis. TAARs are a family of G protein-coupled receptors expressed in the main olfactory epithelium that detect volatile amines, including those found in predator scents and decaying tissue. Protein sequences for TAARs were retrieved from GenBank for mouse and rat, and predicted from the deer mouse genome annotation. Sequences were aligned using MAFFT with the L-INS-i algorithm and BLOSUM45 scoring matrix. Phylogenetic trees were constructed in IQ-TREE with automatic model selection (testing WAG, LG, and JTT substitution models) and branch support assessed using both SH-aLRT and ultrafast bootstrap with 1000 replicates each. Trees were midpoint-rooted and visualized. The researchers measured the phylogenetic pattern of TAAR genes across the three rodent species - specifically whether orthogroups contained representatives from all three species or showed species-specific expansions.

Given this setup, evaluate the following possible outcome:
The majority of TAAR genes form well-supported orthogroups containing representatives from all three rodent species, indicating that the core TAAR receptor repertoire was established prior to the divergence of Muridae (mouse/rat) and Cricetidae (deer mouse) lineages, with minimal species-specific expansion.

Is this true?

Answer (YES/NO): YES